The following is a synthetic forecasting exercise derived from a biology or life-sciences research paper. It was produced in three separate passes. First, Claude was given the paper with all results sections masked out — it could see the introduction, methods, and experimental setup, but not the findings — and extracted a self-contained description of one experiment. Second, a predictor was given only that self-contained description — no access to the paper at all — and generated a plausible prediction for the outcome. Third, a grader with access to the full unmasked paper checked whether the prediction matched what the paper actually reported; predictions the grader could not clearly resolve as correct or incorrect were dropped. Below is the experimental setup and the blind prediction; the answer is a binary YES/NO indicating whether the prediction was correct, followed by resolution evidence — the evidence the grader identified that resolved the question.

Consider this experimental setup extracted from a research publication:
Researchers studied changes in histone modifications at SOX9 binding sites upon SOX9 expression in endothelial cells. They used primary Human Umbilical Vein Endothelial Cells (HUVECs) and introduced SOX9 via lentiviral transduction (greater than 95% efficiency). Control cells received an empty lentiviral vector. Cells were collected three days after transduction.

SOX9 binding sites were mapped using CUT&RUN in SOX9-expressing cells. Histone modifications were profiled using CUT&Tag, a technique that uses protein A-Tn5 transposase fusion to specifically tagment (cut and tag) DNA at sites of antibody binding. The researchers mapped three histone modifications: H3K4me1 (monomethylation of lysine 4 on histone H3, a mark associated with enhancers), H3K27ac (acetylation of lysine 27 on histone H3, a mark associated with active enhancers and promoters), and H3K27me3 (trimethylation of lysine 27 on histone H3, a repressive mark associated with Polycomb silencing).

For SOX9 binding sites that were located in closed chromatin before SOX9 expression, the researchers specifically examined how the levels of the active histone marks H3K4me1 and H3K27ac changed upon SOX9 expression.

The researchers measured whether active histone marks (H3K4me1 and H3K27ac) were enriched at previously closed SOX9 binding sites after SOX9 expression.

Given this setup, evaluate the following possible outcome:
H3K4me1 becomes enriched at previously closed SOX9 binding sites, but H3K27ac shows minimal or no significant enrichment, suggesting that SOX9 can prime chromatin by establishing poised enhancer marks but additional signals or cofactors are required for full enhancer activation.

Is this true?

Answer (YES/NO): NO